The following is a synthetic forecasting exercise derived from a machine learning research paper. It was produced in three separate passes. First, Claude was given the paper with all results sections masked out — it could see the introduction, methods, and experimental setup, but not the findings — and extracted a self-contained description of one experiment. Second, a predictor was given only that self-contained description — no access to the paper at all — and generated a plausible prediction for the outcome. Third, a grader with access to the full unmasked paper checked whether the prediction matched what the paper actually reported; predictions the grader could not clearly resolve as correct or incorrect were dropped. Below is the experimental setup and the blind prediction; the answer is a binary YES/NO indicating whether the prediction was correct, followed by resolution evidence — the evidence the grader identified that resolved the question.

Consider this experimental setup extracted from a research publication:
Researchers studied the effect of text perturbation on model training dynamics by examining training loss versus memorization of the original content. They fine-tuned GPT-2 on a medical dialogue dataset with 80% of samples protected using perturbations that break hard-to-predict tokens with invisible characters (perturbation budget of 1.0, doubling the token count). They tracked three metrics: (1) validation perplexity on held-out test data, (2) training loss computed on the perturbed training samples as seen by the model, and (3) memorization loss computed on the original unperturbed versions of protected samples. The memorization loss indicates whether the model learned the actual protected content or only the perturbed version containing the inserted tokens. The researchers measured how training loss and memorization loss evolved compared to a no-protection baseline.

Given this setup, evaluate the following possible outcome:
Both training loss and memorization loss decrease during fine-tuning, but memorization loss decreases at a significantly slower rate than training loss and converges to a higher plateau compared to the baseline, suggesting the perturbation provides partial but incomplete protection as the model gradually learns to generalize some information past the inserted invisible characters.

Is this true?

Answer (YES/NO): NO